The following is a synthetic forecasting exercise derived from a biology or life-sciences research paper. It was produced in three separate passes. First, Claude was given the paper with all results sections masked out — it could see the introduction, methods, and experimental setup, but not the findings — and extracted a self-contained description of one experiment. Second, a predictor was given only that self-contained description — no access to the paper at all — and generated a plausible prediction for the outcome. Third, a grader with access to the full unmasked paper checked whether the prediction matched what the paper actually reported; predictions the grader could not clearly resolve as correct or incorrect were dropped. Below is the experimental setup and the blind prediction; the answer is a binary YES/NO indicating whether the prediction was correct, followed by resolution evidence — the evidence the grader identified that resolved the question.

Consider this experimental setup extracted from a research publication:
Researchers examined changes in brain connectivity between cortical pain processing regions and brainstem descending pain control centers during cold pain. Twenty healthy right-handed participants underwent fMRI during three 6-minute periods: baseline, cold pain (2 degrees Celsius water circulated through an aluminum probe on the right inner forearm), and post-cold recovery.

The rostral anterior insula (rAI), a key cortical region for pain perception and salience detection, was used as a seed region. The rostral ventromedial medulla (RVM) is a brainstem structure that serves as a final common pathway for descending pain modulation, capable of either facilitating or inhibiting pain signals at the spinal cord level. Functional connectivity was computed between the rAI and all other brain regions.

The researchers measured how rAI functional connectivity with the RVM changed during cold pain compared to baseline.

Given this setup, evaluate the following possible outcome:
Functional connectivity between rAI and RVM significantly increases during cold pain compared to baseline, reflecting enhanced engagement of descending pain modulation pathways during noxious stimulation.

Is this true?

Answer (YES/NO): NO